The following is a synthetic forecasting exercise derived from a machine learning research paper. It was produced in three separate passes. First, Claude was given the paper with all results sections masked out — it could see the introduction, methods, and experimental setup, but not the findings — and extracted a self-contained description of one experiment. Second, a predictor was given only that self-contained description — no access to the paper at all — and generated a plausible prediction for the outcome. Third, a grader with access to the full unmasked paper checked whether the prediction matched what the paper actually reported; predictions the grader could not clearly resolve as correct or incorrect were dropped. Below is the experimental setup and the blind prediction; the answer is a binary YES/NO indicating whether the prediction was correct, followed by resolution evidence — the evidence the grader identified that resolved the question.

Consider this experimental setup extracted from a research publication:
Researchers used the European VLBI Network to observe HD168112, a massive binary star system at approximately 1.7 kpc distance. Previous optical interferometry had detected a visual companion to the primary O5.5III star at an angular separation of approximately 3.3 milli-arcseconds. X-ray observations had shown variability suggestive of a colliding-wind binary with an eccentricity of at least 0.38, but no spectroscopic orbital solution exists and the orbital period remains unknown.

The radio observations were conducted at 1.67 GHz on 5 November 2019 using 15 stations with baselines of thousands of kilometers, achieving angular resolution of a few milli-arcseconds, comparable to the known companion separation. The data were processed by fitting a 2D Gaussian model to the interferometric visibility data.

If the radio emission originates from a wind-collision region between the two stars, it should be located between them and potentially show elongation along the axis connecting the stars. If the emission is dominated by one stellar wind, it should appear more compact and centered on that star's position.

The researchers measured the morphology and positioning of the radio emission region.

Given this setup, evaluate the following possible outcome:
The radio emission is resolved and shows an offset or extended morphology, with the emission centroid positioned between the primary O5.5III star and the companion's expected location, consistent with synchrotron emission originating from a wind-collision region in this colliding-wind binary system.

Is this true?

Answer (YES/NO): YES